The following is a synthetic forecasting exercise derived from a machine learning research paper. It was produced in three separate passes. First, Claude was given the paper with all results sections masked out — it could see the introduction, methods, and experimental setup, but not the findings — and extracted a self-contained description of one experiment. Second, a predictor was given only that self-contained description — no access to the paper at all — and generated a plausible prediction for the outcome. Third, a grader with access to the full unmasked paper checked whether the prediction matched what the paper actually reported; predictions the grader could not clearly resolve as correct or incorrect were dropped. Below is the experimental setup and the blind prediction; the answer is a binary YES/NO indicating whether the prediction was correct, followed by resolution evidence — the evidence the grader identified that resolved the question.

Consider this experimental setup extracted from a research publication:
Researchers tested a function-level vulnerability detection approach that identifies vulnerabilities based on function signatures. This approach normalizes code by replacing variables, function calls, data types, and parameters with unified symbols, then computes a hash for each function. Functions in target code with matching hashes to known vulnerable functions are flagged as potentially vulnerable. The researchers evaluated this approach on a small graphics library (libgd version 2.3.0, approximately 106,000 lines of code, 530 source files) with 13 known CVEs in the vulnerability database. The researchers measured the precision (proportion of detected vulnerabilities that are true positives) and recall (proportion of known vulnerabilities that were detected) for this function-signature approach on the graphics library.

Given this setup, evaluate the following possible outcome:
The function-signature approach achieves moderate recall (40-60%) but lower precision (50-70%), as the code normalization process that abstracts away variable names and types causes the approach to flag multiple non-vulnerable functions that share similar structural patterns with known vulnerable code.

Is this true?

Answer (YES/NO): NO